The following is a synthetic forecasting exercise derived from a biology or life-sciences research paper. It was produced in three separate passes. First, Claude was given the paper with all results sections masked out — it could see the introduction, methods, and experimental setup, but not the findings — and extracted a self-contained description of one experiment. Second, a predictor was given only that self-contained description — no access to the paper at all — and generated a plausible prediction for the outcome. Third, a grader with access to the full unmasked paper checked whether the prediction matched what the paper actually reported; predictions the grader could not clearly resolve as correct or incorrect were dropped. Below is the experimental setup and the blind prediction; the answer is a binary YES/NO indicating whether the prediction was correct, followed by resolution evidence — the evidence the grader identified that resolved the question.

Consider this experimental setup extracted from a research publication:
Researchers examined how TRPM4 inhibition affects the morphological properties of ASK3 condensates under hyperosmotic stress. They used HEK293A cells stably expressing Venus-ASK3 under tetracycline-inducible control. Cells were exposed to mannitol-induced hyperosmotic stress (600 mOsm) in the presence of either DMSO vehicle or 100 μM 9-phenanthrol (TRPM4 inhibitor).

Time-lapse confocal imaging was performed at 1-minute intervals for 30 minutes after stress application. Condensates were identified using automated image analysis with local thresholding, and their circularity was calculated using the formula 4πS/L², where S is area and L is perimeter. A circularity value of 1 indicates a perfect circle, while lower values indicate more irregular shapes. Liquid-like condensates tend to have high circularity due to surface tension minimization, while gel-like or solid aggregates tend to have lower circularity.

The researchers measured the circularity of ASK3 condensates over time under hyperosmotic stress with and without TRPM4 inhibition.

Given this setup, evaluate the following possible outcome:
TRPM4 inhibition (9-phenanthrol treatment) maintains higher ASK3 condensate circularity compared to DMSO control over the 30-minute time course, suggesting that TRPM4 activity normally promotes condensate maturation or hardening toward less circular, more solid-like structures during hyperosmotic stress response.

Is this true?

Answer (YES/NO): NO